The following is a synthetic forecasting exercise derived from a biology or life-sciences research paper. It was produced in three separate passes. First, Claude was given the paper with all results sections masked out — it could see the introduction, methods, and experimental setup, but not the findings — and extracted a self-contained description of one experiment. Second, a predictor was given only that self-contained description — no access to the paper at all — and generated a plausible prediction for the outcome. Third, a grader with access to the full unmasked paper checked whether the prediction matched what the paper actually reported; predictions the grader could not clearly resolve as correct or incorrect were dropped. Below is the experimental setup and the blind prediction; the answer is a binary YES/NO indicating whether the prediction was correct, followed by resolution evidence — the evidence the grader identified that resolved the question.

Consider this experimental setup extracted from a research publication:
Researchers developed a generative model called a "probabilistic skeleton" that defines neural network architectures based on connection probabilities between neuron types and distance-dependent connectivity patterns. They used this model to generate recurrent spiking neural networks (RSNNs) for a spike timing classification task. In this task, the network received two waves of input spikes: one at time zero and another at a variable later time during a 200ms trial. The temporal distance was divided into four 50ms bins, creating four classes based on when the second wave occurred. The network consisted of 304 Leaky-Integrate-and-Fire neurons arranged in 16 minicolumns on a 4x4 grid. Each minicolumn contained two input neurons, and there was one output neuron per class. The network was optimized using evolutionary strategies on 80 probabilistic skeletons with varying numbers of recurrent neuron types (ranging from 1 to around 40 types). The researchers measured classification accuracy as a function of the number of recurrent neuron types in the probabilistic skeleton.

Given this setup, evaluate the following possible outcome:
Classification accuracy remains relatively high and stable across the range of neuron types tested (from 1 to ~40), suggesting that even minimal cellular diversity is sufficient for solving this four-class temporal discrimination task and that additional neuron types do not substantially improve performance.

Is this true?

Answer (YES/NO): NO